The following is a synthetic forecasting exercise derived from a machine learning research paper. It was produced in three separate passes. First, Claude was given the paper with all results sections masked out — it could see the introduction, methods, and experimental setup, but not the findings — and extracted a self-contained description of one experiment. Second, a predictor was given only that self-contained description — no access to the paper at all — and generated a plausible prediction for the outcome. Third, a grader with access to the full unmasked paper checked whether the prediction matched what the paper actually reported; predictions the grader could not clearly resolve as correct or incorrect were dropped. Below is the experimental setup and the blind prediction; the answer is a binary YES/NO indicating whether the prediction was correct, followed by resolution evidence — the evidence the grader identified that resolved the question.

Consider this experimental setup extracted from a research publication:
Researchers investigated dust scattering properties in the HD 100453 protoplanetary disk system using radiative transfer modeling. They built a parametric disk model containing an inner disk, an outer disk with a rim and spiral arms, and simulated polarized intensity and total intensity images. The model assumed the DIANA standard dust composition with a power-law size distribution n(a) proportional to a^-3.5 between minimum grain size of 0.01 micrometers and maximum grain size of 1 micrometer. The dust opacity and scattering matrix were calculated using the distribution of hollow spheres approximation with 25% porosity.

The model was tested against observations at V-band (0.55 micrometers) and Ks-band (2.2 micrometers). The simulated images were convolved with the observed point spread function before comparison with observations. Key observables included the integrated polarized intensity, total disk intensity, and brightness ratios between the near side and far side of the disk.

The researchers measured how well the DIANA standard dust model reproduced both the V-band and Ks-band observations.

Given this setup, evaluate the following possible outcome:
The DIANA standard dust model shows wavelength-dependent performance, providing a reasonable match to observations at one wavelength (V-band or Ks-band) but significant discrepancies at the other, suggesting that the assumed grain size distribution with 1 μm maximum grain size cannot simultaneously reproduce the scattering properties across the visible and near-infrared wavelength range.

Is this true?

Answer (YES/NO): YES